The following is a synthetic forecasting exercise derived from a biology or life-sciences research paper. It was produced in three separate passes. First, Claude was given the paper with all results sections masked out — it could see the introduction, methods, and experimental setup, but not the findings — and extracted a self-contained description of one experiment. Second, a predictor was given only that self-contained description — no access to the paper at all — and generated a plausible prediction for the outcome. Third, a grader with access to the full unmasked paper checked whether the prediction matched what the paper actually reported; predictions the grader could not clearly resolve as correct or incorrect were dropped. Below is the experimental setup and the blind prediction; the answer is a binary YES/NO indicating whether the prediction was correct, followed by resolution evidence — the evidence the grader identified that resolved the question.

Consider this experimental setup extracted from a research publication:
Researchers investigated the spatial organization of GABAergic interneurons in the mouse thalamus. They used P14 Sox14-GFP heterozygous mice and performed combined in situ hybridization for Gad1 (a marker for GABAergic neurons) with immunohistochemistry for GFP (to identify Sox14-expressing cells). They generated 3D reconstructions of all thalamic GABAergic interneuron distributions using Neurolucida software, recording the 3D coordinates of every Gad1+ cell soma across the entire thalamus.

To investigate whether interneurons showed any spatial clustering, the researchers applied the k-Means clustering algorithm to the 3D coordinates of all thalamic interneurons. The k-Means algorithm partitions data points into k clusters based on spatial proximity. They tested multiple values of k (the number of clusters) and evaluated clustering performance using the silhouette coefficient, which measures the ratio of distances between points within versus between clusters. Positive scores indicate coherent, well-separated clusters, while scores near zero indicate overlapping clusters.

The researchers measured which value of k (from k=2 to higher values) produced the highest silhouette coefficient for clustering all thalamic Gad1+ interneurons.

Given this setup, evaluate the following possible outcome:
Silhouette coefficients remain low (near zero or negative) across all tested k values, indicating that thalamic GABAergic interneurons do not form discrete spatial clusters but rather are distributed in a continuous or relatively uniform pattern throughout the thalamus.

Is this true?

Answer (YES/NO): NO